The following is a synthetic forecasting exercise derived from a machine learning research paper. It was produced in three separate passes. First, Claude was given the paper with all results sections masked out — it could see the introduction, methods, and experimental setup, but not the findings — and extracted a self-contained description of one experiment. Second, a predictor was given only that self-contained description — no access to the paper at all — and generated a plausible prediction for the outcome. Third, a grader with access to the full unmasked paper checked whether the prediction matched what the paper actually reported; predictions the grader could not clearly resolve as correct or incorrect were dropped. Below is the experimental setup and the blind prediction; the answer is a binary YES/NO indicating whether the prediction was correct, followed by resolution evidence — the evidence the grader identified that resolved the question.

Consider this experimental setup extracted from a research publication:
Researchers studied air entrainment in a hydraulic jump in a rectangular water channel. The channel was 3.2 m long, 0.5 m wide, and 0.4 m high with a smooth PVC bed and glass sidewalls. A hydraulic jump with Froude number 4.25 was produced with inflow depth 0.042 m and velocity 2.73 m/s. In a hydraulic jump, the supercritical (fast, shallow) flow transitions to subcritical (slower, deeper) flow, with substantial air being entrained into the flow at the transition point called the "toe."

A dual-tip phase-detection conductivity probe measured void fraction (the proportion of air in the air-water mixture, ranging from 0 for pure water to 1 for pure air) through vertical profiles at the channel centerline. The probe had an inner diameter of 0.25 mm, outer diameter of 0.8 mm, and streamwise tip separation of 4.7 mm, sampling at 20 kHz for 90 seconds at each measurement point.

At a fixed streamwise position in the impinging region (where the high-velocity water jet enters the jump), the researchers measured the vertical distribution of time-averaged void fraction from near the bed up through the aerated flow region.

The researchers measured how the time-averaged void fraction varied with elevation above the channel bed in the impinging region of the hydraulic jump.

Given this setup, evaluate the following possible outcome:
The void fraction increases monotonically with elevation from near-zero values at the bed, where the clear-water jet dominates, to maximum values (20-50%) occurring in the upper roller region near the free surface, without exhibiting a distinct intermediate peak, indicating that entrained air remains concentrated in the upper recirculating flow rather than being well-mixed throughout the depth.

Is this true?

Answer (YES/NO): NO